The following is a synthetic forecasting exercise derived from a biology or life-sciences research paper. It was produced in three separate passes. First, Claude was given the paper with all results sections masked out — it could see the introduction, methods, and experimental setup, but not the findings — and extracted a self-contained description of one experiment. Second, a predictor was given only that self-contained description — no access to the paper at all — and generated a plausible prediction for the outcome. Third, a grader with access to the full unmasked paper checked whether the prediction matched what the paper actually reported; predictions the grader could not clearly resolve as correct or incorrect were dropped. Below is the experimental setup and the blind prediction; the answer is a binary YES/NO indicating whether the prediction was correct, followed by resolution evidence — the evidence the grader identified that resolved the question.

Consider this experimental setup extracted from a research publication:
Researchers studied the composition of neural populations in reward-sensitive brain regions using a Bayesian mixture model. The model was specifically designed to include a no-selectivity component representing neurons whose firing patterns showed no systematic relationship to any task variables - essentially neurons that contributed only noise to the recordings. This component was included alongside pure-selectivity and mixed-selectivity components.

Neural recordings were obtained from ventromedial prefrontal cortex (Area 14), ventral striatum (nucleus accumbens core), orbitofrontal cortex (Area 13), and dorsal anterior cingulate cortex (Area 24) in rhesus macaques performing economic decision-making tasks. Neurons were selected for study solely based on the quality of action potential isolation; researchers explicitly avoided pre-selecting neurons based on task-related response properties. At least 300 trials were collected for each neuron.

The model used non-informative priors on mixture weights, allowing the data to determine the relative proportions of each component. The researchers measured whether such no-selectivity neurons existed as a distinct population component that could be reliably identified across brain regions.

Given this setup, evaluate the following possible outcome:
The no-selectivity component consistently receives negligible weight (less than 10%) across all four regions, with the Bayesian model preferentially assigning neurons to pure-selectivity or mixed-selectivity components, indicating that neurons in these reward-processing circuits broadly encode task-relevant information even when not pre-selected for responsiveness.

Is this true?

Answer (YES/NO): NO